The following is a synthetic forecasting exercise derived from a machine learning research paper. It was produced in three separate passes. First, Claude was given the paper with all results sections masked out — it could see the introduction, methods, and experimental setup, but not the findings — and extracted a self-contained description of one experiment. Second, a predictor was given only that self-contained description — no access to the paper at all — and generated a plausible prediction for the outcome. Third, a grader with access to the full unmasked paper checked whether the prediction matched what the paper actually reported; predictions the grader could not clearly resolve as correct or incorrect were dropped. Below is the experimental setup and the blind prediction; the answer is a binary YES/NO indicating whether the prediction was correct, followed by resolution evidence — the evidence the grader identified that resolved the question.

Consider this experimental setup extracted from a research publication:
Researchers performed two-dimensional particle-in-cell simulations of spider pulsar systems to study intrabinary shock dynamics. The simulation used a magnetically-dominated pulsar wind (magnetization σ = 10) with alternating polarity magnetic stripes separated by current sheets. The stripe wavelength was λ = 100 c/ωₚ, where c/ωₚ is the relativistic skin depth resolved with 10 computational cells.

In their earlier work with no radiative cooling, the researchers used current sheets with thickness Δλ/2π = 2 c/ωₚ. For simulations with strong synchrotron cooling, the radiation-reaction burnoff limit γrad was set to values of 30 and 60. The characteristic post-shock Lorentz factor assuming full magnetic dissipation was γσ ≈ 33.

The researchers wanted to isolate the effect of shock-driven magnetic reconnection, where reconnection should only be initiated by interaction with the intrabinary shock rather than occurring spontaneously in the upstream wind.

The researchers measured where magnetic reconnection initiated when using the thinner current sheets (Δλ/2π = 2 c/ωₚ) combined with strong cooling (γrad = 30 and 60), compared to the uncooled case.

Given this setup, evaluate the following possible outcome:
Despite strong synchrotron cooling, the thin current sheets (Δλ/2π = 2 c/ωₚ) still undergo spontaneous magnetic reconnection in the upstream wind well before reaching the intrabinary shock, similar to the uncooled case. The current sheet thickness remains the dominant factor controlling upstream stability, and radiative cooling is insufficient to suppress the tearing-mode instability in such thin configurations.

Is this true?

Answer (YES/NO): NO